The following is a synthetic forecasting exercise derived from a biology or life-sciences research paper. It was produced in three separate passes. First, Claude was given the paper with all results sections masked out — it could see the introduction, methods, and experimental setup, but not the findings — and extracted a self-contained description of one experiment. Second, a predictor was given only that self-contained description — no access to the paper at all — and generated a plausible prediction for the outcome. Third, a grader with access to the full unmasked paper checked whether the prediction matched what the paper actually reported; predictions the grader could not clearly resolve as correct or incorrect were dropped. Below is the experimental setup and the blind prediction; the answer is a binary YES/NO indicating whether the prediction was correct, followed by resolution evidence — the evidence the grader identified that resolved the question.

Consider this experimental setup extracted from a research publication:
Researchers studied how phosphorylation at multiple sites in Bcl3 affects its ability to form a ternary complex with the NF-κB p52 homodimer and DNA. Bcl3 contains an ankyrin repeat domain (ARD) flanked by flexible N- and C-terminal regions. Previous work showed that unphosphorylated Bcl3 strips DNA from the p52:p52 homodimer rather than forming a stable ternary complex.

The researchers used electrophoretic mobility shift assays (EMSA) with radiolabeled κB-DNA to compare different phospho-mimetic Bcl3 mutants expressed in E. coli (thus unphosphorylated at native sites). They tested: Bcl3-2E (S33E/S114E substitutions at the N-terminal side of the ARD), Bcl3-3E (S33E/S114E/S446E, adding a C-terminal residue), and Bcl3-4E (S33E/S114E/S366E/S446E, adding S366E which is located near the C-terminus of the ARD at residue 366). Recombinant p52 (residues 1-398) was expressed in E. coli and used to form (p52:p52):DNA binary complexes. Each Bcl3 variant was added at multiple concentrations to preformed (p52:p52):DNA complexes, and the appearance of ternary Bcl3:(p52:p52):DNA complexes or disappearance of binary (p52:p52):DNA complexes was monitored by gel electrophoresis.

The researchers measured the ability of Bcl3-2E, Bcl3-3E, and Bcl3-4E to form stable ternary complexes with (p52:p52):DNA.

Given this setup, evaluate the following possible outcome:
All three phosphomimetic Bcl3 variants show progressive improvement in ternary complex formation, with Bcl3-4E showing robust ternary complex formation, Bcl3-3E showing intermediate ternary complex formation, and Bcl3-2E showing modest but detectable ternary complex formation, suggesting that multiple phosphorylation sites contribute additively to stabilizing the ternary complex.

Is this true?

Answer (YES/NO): NO